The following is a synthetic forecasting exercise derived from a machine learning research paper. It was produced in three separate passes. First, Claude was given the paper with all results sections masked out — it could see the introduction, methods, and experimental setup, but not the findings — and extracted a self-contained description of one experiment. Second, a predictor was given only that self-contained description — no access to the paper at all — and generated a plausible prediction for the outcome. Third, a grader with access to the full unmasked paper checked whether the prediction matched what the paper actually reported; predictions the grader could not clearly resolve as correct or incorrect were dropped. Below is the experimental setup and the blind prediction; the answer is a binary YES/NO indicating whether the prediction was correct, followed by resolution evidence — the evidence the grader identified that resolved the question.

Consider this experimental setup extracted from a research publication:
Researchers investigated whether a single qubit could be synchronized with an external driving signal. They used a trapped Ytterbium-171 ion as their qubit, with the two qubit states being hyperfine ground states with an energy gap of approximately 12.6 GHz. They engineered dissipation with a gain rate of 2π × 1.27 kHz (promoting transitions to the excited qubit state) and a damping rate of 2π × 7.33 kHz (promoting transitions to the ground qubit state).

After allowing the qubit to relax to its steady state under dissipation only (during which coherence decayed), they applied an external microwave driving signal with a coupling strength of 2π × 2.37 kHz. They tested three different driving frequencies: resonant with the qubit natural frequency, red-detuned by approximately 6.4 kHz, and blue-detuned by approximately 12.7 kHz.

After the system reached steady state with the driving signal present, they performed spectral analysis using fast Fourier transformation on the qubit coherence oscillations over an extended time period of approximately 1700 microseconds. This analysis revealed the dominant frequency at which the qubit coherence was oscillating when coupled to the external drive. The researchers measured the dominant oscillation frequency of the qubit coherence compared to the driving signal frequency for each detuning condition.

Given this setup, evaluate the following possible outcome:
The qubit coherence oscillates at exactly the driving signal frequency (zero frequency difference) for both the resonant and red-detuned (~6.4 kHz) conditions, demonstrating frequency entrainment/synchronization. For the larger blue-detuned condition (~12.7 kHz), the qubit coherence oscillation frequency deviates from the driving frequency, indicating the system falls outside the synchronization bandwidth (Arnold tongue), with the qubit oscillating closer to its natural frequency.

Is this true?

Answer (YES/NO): NO